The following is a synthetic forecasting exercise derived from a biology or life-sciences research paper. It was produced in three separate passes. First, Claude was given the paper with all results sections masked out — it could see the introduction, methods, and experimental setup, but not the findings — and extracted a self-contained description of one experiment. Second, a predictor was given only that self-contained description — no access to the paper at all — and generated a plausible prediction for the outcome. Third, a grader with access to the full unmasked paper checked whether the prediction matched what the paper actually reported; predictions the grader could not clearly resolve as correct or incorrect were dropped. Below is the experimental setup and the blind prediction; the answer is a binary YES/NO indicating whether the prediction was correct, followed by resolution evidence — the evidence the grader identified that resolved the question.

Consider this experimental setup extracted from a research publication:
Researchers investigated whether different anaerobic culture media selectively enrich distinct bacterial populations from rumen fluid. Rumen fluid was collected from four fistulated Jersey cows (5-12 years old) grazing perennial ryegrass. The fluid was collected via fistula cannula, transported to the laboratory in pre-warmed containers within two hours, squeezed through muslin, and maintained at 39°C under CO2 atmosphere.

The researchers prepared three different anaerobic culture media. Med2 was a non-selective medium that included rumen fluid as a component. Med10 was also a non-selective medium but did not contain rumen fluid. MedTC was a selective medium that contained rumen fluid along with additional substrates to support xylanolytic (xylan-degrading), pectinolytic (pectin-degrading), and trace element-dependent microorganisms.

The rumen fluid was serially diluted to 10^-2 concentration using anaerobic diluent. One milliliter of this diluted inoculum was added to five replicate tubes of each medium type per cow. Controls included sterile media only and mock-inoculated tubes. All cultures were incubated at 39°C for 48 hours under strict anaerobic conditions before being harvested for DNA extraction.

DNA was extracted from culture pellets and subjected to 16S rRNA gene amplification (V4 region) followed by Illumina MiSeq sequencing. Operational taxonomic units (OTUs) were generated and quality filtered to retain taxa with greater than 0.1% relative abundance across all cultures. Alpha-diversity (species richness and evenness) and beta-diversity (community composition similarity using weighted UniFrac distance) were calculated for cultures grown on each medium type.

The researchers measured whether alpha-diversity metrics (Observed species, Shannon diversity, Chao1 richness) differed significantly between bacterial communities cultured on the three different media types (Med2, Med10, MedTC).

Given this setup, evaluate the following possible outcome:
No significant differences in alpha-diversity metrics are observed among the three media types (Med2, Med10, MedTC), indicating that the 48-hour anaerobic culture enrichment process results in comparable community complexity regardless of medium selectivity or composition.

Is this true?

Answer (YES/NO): NO